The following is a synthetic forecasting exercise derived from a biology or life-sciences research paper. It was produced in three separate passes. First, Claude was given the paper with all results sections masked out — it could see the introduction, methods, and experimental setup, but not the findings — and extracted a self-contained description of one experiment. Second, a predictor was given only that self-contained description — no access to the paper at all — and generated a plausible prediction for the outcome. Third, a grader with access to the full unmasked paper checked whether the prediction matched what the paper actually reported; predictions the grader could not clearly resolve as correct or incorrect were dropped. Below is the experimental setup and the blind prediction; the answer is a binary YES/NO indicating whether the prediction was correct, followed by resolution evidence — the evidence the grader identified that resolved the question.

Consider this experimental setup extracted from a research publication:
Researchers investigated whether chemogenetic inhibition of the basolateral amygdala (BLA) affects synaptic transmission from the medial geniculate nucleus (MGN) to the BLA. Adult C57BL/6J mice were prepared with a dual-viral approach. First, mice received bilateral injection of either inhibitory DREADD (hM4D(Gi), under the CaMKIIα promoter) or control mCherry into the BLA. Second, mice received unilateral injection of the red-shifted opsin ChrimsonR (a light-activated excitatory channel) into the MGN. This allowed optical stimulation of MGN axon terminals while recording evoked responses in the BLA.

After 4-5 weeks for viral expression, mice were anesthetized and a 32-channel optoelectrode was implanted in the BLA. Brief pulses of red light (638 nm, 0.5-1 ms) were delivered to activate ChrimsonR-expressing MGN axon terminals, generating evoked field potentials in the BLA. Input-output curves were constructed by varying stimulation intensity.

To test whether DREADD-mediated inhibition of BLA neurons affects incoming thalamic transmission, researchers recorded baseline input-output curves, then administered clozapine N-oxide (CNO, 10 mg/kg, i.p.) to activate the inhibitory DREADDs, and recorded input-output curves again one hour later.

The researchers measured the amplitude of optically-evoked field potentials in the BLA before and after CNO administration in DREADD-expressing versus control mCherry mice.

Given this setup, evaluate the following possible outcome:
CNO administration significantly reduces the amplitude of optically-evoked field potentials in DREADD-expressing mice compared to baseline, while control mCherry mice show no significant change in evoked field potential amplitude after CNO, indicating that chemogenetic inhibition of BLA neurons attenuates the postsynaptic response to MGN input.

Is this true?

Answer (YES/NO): YES